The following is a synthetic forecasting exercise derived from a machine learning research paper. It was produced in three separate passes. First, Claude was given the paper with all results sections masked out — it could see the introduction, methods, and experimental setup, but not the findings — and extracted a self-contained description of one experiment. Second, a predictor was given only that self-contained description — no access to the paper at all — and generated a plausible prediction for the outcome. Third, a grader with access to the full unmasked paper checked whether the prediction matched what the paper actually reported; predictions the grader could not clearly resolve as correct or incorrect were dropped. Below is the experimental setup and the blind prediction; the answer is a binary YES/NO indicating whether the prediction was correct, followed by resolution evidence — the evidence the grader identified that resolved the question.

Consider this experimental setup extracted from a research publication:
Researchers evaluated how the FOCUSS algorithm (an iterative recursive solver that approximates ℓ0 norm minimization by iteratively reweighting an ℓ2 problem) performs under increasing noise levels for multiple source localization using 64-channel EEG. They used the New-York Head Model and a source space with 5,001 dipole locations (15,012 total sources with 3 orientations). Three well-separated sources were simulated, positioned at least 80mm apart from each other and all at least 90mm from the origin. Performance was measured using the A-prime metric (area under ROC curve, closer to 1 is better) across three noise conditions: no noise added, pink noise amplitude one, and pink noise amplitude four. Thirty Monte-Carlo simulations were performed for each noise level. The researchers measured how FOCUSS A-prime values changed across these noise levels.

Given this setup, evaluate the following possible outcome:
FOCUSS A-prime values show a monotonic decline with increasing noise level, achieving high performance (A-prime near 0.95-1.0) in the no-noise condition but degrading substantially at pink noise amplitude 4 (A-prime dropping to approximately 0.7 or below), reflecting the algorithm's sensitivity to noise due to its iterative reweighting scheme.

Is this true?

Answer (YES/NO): NO